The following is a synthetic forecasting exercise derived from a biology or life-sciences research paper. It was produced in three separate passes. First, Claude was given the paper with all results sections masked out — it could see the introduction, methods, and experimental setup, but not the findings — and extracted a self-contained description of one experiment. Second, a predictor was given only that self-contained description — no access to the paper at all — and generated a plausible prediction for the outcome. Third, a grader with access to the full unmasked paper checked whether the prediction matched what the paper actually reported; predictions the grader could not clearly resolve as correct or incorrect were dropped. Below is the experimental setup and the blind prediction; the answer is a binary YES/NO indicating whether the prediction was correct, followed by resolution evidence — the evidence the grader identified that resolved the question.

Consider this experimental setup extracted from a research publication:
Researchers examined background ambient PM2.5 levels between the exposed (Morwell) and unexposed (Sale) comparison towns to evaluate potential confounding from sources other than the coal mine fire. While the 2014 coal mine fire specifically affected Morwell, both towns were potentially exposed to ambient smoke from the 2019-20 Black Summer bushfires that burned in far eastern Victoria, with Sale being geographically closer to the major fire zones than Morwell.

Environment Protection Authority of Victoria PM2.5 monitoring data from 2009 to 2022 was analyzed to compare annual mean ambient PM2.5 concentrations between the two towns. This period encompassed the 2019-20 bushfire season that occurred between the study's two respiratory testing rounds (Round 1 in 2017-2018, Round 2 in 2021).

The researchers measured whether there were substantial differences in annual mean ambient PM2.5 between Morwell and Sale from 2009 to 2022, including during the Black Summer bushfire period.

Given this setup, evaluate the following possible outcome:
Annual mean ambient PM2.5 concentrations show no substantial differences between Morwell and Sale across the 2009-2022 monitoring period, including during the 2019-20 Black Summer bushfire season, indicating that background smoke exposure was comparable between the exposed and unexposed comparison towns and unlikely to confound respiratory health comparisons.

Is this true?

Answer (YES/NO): YES